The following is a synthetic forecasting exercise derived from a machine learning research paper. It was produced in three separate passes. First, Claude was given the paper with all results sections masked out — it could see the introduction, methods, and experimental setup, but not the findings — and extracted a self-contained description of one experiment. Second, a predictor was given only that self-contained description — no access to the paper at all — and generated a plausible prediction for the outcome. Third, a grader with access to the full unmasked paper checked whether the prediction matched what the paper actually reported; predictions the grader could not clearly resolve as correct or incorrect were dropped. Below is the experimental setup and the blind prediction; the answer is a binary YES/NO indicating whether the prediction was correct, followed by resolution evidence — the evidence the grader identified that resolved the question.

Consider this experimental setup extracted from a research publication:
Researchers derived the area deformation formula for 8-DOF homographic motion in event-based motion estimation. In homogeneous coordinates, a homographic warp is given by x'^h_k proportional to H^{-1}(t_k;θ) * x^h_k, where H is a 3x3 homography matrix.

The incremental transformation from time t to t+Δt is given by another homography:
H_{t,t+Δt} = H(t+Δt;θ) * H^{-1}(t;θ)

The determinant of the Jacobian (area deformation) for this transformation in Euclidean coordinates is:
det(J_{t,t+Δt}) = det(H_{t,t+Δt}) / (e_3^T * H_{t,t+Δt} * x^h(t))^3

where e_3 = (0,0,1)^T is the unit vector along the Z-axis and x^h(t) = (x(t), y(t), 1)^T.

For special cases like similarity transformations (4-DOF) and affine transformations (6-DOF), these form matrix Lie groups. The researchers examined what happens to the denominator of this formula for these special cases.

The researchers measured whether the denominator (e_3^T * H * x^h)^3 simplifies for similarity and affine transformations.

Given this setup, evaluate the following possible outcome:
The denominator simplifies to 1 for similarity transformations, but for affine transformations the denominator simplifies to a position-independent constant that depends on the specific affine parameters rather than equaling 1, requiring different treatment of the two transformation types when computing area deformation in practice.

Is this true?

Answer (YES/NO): NO